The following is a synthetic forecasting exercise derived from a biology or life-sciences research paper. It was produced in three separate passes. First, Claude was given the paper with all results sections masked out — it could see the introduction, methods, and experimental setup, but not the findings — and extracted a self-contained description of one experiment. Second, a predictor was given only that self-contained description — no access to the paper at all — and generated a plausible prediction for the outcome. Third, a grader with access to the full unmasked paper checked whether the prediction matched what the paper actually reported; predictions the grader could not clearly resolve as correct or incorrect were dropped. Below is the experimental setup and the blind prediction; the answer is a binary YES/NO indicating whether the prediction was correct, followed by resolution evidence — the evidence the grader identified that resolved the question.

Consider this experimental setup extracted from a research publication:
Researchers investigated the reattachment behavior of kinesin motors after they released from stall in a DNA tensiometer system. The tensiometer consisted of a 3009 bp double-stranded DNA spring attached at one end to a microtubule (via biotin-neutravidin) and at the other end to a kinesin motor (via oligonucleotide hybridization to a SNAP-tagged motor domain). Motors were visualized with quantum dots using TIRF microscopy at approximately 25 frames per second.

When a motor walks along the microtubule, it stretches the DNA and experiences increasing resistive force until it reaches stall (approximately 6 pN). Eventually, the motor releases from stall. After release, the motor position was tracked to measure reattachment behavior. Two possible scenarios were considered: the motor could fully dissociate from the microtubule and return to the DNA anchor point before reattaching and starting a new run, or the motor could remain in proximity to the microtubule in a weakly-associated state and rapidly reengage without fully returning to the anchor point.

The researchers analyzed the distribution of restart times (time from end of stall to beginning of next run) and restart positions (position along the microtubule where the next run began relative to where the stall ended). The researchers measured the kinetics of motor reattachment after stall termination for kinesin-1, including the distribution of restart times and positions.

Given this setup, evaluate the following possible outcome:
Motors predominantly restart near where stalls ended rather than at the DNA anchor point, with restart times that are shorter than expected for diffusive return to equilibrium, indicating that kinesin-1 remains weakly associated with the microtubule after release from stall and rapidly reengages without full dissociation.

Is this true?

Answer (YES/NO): NO